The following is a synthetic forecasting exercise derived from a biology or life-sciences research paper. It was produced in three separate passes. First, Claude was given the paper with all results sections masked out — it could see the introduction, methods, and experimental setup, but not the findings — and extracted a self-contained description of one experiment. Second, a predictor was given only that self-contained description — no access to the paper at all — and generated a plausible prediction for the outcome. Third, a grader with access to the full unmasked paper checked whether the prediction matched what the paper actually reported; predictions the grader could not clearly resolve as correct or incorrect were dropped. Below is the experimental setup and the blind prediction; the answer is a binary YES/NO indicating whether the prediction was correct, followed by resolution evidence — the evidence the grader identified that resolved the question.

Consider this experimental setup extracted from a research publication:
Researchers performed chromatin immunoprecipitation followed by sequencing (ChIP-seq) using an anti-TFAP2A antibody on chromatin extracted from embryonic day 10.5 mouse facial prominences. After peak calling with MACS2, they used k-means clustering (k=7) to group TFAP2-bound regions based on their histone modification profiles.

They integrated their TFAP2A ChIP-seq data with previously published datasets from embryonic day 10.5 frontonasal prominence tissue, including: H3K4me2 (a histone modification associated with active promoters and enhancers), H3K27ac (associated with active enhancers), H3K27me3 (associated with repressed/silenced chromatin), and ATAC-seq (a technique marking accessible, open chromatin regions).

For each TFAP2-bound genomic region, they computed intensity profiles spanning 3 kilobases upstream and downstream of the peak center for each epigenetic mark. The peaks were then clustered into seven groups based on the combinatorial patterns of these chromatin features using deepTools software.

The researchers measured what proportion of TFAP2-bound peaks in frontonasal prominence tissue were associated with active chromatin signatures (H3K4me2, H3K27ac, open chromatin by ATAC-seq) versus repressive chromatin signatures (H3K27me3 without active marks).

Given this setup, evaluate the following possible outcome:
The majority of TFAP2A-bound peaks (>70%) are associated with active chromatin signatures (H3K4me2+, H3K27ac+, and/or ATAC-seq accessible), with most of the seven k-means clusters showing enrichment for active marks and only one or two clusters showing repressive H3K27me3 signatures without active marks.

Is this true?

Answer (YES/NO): NO